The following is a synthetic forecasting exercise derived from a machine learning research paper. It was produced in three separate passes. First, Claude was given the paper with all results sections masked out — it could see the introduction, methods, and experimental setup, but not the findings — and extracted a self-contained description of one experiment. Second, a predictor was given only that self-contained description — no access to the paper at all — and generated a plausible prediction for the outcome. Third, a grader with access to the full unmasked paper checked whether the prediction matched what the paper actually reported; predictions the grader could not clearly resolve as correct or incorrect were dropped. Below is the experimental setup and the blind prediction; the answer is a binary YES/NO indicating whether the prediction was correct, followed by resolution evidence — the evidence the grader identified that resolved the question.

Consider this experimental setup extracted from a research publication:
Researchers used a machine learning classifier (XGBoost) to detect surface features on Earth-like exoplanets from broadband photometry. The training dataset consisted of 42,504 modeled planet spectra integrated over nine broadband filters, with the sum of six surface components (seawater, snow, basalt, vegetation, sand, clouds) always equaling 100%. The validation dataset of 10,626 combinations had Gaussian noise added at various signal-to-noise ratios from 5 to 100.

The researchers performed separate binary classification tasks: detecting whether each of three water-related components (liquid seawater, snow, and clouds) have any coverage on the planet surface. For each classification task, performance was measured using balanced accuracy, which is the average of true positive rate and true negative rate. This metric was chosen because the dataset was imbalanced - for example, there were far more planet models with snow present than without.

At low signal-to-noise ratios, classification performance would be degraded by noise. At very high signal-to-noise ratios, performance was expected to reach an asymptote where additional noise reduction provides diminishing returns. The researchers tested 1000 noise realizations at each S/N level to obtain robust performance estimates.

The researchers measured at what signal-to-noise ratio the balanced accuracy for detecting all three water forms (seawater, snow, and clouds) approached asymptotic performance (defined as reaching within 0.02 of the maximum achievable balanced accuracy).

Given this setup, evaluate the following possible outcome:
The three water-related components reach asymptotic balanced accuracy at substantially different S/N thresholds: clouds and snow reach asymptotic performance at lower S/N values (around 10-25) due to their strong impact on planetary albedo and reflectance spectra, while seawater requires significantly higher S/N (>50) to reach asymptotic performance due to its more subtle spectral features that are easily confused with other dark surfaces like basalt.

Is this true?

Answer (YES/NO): NO